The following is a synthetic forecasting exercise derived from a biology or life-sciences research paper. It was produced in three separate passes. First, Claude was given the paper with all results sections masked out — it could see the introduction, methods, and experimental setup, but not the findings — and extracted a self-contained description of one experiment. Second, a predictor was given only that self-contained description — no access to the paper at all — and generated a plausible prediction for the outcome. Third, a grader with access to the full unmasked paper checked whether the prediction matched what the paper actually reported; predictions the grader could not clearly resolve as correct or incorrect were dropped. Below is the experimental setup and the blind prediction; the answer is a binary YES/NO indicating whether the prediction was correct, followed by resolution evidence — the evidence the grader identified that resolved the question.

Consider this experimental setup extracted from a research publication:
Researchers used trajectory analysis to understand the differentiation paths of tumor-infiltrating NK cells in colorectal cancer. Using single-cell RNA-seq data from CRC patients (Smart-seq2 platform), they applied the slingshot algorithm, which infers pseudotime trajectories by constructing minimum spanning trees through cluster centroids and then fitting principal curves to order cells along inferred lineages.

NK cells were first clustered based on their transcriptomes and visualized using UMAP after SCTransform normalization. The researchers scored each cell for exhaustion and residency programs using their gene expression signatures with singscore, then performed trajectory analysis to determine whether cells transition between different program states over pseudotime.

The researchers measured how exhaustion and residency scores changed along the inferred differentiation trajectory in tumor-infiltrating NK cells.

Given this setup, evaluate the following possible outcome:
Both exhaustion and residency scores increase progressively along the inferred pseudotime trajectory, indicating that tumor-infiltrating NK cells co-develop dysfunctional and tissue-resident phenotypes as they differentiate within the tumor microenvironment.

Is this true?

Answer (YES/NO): NO